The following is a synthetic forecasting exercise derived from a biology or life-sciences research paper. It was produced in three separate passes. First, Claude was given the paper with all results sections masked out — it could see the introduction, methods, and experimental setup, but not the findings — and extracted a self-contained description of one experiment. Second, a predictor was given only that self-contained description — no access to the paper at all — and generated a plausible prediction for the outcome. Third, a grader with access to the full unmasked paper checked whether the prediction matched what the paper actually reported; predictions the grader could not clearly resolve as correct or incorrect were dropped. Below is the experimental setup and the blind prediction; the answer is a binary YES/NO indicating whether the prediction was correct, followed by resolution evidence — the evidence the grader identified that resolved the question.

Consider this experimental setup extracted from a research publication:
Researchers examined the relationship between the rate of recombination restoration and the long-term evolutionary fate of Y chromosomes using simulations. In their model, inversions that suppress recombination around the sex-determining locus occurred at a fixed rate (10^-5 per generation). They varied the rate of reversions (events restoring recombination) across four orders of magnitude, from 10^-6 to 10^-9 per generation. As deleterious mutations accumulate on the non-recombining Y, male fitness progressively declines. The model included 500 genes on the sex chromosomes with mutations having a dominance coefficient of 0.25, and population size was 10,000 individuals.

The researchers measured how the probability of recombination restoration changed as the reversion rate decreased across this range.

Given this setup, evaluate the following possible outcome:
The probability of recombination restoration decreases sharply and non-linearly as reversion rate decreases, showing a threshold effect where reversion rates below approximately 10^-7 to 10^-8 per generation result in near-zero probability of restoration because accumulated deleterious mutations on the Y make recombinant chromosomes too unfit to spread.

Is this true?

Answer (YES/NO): NO